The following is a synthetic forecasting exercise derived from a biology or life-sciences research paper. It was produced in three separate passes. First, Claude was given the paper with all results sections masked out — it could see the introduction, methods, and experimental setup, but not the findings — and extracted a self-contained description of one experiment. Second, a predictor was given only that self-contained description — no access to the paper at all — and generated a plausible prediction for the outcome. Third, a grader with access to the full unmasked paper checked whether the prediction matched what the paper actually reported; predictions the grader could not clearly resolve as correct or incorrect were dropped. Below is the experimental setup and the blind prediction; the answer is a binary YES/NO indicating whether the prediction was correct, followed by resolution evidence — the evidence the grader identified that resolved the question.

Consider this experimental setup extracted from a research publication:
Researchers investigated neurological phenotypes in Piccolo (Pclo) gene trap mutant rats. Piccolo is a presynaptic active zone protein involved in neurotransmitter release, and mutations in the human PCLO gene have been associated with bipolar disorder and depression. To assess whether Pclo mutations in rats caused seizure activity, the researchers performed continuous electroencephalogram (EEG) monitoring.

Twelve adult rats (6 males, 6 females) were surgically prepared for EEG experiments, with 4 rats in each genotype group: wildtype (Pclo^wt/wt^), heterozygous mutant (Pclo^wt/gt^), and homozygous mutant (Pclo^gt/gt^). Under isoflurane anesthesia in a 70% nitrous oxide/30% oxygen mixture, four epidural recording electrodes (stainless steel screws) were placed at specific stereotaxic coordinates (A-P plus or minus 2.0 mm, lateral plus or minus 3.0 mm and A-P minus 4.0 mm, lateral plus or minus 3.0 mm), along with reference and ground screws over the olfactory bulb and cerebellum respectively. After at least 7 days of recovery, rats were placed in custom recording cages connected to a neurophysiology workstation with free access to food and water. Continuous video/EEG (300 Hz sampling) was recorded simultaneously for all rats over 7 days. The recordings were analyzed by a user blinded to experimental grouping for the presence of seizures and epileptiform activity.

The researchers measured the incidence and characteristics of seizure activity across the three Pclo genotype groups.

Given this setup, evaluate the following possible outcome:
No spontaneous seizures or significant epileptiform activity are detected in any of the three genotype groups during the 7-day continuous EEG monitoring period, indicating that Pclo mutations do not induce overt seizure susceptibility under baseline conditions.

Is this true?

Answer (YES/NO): NO